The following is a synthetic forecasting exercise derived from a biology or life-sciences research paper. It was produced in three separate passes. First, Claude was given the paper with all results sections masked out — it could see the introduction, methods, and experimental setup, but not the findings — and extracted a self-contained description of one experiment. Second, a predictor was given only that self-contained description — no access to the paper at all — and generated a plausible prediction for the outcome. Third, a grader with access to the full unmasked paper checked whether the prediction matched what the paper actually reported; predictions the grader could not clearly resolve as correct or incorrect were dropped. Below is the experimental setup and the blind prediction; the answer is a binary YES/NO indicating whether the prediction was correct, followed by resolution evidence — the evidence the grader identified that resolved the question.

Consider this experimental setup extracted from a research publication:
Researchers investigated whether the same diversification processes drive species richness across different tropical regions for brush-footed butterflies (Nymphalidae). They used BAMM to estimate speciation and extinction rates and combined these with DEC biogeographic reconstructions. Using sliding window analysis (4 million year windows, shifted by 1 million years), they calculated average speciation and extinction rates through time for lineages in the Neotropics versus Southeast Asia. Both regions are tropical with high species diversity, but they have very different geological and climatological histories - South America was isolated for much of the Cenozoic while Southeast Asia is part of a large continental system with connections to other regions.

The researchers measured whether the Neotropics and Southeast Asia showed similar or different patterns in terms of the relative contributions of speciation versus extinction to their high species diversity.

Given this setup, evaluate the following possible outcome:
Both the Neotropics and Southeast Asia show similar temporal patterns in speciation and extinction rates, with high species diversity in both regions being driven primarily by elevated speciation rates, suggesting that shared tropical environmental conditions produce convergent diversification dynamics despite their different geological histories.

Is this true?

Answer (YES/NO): NO